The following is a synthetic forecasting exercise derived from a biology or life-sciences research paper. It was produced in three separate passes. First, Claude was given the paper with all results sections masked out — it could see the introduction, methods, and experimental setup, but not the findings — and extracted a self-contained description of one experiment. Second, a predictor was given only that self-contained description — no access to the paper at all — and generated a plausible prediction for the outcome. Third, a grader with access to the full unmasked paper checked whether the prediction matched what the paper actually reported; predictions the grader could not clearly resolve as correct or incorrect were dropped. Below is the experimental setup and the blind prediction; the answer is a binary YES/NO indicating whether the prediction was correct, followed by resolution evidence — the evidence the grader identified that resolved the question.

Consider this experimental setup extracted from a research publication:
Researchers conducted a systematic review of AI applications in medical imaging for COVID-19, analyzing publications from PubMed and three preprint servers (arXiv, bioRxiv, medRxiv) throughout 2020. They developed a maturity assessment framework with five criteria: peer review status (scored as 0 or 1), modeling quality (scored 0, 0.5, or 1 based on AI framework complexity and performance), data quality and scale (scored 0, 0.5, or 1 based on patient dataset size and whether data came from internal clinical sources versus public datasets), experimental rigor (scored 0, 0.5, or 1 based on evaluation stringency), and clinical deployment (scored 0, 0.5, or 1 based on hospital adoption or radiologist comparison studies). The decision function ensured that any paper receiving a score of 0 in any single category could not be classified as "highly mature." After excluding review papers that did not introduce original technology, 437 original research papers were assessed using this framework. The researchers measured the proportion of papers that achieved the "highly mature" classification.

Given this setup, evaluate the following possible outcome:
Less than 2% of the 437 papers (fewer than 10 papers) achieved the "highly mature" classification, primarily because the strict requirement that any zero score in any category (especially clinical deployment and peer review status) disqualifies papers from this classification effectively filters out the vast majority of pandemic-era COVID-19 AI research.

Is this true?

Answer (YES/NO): NO